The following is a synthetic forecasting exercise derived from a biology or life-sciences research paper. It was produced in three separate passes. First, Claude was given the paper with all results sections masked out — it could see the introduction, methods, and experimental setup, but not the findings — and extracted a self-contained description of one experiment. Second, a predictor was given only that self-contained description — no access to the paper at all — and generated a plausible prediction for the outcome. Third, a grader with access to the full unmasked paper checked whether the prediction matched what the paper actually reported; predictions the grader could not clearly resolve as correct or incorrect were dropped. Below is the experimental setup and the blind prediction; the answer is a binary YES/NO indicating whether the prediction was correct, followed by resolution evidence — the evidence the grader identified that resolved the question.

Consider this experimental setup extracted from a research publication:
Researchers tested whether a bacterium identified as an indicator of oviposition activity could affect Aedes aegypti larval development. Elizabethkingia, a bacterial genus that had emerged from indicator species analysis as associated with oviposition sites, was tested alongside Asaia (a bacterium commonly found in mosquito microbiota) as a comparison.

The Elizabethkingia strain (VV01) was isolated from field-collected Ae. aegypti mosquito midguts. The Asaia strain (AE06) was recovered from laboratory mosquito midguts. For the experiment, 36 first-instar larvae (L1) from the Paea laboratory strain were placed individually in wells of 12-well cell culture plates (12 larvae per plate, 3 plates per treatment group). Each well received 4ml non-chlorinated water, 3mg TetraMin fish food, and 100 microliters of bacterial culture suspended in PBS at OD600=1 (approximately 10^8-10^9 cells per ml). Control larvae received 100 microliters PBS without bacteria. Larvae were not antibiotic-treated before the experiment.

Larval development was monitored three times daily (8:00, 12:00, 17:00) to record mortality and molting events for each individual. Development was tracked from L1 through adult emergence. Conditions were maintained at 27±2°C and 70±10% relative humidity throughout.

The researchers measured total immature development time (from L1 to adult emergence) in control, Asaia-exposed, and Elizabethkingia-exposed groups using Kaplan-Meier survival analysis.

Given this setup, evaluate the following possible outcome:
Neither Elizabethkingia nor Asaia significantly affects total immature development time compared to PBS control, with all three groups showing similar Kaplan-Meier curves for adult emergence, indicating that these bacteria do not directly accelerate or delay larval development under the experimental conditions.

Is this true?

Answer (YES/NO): NO